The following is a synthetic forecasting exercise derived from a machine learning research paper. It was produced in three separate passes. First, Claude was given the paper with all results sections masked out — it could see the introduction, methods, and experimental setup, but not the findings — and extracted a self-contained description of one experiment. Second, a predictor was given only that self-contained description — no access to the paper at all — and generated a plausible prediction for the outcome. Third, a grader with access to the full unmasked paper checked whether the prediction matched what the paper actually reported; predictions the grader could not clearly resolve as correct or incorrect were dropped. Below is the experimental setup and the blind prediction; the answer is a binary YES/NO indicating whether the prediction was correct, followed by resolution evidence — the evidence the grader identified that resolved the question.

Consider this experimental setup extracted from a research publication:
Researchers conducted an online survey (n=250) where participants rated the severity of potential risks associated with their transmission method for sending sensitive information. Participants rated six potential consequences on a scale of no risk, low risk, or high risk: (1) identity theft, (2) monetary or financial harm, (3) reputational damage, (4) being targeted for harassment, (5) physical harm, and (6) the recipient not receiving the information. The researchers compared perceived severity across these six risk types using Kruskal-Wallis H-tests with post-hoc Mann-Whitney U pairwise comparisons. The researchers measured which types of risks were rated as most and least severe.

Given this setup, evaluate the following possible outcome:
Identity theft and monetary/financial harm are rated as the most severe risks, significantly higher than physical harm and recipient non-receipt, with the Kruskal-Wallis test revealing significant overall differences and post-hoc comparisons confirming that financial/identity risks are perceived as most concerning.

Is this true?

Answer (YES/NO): YES